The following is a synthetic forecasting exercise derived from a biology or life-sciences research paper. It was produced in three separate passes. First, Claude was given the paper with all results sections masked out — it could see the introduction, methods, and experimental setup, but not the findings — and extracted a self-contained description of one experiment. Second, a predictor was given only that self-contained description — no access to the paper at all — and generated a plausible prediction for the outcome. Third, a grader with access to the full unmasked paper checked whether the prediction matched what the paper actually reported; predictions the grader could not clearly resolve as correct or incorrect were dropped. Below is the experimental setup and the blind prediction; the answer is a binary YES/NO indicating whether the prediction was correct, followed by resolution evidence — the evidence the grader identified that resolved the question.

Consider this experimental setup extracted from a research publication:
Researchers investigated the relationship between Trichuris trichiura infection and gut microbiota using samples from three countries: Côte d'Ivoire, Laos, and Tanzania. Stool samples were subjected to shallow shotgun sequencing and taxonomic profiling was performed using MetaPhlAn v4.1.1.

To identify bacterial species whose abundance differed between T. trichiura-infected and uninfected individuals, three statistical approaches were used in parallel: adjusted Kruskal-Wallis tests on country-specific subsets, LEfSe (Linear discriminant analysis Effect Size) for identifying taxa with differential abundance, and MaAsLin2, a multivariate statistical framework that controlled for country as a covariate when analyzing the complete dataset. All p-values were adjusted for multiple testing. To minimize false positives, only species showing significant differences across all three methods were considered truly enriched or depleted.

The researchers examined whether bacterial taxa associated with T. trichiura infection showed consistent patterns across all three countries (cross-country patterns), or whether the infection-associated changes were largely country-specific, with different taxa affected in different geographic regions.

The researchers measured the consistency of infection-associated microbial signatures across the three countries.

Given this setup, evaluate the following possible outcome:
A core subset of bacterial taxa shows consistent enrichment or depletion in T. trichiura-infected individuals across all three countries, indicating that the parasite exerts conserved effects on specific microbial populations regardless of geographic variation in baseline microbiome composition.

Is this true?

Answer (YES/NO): YES